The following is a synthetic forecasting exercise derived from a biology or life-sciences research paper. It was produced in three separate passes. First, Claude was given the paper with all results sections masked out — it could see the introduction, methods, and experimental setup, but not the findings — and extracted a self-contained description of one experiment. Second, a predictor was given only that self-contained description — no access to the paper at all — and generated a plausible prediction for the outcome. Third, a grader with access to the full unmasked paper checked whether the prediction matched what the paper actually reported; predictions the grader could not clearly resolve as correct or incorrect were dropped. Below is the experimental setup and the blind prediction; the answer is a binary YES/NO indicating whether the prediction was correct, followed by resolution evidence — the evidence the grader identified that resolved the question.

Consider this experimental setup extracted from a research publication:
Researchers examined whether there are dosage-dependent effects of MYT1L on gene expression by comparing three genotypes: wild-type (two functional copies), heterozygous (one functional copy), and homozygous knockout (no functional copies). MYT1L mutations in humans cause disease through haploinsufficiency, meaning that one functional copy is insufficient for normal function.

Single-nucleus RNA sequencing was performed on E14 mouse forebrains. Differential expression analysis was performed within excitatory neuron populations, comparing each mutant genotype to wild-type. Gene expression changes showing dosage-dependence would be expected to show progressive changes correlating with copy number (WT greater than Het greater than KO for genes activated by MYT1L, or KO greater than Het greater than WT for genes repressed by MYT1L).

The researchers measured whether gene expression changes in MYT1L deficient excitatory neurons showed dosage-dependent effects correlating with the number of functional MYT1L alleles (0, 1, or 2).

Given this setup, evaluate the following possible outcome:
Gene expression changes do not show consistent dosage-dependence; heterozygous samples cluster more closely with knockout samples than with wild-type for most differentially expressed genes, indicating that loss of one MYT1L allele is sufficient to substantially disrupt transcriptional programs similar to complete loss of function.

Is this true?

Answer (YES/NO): NO